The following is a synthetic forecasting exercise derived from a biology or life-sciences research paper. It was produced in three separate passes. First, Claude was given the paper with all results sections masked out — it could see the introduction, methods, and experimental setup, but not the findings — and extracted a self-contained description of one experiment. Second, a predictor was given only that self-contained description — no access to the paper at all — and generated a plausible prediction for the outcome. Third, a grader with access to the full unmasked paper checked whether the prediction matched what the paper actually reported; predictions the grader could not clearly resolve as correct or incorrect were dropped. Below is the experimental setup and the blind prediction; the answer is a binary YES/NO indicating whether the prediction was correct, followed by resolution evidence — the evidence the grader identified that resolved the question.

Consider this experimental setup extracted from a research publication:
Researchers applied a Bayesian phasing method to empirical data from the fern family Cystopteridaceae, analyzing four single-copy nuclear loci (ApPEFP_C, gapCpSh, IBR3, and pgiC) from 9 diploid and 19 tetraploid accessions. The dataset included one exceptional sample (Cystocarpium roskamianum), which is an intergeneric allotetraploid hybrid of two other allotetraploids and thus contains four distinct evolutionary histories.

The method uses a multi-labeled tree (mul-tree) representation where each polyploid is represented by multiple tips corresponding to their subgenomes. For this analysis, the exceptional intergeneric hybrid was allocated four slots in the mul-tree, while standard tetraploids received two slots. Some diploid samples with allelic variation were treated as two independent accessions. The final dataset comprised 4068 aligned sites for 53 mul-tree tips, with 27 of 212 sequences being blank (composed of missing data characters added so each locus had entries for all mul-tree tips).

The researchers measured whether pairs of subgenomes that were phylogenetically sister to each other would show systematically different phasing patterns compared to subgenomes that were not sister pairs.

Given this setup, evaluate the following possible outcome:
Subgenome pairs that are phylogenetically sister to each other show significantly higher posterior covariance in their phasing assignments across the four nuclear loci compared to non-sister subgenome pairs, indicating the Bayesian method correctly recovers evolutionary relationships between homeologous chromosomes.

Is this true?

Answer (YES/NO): NO